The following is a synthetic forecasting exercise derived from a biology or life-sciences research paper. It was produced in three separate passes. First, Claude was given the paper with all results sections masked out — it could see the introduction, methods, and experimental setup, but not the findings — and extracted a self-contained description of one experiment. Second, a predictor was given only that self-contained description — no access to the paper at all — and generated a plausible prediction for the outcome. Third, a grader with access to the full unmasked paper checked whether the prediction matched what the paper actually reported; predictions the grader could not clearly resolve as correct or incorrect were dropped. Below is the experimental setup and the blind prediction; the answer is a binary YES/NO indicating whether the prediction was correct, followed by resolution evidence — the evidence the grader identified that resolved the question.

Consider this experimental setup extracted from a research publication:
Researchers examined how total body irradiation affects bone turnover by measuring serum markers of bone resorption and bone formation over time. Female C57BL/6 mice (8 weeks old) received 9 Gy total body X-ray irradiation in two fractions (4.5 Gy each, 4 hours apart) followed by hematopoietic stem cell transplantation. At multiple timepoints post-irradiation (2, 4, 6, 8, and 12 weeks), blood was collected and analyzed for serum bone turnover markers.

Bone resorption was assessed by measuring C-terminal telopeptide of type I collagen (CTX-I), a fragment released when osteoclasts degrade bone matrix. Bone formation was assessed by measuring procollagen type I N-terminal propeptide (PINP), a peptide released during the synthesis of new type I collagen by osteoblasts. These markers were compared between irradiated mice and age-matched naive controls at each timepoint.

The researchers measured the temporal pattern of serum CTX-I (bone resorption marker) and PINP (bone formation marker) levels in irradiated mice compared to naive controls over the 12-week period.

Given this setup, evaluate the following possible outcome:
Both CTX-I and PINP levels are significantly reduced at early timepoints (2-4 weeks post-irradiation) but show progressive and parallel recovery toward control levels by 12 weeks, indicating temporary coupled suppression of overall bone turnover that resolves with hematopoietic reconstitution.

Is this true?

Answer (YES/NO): NO